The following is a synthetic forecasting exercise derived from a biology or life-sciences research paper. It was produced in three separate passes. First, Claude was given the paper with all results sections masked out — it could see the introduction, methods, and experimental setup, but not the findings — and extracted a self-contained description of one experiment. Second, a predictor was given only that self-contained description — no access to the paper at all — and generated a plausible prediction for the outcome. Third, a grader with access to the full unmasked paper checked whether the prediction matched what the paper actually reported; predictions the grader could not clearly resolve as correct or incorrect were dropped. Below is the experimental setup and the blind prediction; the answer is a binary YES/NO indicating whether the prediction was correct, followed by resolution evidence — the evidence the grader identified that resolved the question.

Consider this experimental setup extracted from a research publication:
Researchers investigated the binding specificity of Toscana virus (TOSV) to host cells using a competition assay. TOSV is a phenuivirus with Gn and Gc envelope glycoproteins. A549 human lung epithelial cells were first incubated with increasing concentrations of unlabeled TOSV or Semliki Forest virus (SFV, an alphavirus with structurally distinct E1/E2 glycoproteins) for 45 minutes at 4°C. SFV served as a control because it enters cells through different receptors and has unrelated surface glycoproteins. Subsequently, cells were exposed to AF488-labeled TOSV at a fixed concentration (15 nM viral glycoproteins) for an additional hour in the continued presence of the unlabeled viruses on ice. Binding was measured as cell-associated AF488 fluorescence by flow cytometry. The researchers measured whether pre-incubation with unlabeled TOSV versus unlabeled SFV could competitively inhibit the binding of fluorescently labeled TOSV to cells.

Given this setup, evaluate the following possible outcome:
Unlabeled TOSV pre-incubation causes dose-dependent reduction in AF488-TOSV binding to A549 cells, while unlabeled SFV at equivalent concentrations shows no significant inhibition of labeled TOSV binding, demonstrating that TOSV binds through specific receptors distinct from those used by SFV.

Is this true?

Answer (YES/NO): YES